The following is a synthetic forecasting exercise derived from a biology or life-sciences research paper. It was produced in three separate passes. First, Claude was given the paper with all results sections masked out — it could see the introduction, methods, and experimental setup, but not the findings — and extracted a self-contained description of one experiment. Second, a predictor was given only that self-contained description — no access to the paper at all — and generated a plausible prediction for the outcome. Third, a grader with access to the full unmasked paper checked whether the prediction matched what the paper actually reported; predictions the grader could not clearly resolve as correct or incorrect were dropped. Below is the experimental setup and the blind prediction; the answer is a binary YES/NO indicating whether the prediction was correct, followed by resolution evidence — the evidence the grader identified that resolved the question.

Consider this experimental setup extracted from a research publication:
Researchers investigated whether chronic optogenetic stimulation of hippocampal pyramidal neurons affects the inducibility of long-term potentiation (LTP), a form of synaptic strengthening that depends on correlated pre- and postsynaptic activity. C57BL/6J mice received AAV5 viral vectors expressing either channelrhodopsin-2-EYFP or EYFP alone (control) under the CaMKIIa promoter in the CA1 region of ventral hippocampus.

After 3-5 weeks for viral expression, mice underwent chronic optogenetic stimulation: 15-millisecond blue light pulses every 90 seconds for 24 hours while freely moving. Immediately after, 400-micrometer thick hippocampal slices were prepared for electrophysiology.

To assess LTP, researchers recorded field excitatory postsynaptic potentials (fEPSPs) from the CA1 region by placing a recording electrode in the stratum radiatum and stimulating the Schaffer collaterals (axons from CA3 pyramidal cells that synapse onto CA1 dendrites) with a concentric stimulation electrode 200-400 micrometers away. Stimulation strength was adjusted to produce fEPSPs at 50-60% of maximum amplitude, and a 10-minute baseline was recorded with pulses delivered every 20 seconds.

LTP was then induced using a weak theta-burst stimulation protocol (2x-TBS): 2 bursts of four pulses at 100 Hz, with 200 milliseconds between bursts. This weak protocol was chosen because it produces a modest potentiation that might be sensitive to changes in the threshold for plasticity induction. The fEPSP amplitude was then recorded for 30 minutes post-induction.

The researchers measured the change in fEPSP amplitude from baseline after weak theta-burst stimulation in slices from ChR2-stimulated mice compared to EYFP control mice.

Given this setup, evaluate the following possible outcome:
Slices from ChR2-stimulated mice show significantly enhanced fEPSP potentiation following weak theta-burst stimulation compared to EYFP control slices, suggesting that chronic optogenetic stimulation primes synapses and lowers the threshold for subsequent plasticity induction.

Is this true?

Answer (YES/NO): NO